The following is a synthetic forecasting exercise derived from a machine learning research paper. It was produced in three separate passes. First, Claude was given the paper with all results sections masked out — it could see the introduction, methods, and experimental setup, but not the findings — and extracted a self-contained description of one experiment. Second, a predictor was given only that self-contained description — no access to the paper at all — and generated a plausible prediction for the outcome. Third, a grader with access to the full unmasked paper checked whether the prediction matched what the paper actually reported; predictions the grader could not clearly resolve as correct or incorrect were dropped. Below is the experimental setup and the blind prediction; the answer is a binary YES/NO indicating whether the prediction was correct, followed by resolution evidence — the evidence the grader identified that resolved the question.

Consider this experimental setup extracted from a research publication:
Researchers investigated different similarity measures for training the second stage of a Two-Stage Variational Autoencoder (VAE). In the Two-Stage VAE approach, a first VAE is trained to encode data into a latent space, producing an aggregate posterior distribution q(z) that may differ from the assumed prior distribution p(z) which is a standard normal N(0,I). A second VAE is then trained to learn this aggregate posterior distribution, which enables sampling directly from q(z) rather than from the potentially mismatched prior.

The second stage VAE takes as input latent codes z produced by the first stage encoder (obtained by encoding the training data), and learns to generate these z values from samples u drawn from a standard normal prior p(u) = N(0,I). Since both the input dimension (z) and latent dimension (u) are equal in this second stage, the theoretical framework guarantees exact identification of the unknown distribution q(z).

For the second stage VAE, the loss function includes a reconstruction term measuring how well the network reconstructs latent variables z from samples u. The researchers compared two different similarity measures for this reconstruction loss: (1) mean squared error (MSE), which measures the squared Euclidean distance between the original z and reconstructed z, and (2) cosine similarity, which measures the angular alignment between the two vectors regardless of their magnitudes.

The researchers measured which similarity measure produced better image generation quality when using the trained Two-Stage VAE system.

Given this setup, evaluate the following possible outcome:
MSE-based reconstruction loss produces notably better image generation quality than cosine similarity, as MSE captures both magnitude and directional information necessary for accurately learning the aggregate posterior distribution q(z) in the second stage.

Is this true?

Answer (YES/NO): NO